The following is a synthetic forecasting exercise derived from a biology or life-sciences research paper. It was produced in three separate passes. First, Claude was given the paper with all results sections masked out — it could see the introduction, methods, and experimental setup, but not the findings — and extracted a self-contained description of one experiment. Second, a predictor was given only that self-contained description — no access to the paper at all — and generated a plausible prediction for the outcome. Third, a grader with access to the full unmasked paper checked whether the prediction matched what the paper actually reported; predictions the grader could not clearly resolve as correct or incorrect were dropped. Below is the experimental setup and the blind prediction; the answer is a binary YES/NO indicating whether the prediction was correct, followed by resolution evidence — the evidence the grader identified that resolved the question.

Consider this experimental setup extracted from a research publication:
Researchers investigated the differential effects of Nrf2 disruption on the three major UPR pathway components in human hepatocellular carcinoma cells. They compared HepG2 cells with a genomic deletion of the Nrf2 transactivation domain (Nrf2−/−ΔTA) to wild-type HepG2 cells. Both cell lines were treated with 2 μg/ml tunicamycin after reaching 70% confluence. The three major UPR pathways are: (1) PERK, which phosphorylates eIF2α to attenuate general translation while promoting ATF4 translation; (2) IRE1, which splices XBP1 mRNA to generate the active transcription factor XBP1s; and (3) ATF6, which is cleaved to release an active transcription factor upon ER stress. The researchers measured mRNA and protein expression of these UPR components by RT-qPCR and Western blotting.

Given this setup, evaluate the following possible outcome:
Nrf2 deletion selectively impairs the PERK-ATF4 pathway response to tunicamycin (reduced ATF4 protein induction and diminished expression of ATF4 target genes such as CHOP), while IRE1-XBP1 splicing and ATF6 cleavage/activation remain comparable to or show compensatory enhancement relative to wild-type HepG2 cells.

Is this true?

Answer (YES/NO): NO